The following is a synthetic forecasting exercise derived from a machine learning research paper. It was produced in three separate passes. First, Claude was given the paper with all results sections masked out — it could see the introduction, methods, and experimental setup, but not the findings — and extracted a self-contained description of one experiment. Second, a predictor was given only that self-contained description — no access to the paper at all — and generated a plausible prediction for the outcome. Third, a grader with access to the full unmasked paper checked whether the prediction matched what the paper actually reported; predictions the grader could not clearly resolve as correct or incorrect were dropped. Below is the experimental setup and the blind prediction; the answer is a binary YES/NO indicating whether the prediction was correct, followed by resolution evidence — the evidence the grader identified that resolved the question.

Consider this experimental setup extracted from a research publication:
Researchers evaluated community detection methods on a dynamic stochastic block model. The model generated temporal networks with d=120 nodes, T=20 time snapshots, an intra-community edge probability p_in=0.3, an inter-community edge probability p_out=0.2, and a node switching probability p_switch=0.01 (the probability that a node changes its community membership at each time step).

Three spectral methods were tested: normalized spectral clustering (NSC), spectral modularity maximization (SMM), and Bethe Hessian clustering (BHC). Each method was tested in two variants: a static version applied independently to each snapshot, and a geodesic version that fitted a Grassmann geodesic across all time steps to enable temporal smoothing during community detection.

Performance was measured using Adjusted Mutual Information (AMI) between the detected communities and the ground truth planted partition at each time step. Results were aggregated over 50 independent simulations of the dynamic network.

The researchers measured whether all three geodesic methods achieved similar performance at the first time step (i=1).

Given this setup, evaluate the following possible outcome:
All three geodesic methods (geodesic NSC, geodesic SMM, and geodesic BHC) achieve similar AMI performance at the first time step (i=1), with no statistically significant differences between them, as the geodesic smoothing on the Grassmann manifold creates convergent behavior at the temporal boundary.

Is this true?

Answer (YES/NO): NO